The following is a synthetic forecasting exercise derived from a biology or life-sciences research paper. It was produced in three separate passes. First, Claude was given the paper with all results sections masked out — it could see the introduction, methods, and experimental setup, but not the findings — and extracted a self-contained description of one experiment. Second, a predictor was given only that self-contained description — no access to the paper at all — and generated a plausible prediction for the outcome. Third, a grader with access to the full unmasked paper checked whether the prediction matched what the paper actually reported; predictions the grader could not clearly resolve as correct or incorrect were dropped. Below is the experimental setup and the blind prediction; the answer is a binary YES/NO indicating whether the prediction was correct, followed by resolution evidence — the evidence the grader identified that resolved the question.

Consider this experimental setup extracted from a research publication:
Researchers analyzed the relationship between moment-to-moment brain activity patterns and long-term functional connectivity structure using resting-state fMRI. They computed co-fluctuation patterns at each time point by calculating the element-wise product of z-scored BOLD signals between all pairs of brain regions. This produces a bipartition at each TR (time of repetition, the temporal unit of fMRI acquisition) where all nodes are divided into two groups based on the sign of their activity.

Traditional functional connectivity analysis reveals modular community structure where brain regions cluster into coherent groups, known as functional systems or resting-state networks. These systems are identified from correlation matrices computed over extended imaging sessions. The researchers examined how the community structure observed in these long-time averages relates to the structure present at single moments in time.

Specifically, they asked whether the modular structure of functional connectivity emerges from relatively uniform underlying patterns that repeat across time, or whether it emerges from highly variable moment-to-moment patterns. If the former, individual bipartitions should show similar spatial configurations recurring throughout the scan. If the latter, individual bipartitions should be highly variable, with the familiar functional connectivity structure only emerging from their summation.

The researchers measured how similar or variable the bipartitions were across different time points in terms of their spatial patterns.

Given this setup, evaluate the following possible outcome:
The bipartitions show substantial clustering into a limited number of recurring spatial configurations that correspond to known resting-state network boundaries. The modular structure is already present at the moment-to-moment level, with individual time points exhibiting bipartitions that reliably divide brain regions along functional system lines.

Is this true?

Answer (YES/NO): NO